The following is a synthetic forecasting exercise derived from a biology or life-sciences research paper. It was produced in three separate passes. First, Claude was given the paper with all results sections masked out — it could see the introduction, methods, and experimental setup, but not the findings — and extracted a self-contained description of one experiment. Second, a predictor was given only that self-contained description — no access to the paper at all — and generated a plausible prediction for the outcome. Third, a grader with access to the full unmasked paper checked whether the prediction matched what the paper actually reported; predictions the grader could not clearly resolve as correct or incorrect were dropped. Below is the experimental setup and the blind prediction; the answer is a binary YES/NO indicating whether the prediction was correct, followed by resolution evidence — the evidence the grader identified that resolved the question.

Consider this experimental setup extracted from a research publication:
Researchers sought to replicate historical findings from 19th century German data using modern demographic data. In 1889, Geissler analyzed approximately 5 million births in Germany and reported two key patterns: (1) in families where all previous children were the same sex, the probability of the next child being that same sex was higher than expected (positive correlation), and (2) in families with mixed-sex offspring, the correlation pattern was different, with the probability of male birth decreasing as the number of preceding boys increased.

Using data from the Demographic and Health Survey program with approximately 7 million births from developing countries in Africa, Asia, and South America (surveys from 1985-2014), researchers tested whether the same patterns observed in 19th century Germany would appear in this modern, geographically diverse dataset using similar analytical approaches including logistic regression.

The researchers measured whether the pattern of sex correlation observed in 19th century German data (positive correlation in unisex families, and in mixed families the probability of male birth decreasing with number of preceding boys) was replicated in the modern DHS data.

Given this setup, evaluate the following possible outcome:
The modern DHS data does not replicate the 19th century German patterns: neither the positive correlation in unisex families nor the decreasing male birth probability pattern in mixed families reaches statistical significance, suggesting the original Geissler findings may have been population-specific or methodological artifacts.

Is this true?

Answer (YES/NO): NO